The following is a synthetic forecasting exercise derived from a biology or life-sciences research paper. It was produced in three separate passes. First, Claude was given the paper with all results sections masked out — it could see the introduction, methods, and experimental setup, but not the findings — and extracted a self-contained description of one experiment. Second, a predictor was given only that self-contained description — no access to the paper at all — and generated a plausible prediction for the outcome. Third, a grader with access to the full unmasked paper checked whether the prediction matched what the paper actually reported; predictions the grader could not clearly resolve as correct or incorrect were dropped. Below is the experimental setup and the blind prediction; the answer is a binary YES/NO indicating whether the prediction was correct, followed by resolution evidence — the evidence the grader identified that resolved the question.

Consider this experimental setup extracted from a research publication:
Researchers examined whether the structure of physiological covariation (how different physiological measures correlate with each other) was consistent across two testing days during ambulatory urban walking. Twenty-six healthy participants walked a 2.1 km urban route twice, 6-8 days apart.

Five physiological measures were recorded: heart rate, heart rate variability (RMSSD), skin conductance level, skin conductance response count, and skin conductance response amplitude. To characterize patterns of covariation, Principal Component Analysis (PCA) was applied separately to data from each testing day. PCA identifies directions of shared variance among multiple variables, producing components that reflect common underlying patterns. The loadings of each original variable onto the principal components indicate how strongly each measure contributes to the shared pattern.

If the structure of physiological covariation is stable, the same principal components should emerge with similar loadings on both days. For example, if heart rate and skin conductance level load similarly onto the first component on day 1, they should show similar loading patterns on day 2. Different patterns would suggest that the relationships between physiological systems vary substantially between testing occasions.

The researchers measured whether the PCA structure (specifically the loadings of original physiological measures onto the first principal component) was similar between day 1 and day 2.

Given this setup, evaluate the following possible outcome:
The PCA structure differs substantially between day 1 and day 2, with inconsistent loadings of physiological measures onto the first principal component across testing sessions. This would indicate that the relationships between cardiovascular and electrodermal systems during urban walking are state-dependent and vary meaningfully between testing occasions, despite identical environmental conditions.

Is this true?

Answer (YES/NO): NO